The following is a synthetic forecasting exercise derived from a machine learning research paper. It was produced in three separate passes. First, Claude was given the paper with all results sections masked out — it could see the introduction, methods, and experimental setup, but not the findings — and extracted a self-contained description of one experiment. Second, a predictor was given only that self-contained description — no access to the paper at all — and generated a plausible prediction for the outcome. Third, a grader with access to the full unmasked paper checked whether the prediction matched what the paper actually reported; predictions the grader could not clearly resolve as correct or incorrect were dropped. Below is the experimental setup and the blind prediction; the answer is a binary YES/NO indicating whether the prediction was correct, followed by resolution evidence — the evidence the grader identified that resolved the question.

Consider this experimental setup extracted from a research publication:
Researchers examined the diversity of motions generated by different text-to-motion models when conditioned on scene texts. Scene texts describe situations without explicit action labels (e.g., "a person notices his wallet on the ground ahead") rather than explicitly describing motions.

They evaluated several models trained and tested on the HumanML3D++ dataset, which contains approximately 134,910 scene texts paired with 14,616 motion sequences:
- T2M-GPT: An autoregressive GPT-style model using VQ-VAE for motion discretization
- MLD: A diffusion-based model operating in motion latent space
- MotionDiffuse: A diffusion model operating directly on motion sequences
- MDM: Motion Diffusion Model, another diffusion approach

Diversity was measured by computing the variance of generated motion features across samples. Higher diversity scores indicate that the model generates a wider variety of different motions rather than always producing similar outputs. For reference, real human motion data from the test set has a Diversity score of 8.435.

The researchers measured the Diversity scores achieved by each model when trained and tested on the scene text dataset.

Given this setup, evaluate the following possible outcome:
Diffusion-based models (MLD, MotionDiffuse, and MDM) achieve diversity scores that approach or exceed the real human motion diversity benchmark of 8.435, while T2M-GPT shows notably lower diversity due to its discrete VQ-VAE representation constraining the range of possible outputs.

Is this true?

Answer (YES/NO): NO